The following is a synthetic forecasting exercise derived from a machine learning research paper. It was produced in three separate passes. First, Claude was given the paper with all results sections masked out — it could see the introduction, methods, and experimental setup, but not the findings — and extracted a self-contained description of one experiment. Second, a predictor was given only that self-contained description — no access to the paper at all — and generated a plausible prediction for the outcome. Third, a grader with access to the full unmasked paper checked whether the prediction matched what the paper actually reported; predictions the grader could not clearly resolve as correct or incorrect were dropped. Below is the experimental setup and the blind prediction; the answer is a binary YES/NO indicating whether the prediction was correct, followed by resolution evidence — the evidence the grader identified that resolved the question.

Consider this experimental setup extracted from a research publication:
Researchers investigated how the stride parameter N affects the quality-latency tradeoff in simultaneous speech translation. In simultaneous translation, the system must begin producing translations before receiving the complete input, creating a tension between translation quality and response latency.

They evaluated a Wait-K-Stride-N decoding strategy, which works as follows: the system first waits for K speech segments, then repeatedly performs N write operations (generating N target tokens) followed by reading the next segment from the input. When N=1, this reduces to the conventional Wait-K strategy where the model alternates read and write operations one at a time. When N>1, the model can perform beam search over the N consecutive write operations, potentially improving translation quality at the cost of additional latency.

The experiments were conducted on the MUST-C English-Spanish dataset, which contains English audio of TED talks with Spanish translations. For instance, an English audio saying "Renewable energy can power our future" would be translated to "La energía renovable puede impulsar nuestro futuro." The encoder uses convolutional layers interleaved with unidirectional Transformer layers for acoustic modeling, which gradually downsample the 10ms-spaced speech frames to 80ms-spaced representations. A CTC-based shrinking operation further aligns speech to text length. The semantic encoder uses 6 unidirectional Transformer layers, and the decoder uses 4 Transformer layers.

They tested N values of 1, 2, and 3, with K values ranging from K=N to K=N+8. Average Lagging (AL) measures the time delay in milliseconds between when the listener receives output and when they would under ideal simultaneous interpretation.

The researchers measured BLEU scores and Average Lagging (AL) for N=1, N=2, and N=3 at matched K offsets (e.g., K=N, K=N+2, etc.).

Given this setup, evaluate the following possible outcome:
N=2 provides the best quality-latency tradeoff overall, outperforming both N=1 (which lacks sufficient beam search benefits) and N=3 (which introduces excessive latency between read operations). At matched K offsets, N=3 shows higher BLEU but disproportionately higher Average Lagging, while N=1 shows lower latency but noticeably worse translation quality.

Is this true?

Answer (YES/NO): YES